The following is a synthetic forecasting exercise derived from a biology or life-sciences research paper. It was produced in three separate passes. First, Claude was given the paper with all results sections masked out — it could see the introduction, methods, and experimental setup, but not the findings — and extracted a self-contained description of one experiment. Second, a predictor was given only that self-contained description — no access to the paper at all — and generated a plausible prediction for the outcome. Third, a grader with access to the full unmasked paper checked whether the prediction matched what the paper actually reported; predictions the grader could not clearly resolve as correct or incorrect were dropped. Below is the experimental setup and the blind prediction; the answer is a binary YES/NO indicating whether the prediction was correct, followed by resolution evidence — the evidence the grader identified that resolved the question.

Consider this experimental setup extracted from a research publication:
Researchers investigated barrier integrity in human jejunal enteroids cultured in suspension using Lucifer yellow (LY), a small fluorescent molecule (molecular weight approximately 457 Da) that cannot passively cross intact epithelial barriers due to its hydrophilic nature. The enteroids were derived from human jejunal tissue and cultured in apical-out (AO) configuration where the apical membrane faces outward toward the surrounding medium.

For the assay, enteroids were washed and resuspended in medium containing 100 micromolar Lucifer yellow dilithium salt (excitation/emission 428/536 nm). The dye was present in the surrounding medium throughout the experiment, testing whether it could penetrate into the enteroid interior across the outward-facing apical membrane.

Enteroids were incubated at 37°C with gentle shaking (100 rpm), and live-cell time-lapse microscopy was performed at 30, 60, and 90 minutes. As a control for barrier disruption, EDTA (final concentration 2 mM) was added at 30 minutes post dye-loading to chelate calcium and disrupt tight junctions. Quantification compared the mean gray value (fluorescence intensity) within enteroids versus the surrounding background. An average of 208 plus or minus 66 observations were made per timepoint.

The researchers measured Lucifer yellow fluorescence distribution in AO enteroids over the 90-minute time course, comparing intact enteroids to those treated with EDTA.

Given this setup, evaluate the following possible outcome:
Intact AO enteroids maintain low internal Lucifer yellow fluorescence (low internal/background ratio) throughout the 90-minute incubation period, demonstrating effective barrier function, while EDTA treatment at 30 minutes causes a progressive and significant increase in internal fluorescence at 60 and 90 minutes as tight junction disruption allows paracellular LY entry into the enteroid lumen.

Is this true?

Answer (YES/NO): NO